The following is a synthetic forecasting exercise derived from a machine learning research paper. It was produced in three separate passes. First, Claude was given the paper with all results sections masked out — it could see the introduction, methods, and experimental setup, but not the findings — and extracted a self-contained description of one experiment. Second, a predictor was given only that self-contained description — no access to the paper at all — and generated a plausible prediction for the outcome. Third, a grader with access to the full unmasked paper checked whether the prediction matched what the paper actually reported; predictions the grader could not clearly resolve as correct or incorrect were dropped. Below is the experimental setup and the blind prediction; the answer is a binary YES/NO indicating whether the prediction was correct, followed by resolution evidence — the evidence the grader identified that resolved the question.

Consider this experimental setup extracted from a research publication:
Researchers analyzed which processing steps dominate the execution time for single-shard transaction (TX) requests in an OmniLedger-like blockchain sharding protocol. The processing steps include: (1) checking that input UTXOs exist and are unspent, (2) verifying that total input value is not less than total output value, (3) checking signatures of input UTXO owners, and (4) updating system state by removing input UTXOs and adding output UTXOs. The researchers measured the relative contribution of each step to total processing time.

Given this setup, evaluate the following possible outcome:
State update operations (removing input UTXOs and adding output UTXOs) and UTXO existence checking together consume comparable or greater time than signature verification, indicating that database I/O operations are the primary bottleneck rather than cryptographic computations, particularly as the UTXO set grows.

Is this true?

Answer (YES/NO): NO